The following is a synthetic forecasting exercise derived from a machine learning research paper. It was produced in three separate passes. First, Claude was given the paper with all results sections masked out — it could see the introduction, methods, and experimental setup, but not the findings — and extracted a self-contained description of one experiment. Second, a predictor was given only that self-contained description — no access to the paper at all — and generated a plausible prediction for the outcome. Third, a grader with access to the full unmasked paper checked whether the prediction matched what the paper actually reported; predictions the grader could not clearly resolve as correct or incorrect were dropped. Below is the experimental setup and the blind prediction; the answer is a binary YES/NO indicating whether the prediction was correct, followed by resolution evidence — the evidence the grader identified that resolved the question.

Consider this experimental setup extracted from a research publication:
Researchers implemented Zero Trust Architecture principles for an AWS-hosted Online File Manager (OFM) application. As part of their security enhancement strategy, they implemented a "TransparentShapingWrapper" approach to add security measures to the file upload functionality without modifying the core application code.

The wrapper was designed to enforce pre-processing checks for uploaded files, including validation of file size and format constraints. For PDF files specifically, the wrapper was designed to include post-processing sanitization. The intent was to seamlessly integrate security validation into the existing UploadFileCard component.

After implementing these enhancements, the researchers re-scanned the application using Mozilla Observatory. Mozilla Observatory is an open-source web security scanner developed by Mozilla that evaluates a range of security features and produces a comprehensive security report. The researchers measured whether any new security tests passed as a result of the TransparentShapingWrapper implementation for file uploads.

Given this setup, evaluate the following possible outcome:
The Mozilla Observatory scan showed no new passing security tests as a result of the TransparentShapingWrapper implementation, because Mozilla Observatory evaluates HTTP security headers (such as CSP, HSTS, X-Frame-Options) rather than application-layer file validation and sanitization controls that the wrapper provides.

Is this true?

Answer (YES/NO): YES